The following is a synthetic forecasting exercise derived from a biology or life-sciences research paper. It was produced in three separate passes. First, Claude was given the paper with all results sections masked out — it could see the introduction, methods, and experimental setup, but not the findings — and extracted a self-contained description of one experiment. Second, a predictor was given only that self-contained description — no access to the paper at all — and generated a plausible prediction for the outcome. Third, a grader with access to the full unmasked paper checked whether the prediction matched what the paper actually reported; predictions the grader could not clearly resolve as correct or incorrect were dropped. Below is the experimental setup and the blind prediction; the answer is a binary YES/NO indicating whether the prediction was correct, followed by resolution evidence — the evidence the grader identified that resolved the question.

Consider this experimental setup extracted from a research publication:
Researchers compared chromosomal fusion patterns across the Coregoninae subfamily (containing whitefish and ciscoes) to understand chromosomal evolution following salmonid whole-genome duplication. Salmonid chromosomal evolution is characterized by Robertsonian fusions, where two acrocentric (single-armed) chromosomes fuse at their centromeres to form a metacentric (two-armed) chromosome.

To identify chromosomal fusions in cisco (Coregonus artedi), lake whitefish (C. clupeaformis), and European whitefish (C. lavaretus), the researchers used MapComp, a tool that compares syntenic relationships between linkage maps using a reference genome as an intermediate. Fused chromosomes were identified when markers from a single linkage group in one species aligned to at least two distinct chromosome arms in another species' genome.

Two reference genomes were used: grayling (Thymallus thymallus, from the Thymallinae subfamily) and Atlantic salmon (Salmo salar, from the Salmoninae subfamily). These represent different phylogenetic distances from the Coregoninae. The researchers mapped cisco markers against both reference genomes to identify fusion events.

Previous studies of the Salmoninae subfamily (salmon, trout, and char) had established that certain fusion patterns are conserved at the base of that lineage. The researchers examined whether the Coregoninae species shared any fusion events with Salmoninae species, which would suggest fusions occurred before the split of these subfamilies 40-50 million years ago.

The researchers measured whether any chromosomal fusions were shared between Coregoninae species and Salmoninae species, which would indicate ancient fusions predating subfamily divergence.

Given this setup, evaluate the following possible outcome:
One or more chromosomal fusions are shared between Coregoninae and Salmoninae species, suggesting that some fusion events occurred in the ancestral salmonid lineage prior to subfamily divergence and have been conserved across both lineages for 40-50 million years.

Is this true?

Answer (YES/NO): NO